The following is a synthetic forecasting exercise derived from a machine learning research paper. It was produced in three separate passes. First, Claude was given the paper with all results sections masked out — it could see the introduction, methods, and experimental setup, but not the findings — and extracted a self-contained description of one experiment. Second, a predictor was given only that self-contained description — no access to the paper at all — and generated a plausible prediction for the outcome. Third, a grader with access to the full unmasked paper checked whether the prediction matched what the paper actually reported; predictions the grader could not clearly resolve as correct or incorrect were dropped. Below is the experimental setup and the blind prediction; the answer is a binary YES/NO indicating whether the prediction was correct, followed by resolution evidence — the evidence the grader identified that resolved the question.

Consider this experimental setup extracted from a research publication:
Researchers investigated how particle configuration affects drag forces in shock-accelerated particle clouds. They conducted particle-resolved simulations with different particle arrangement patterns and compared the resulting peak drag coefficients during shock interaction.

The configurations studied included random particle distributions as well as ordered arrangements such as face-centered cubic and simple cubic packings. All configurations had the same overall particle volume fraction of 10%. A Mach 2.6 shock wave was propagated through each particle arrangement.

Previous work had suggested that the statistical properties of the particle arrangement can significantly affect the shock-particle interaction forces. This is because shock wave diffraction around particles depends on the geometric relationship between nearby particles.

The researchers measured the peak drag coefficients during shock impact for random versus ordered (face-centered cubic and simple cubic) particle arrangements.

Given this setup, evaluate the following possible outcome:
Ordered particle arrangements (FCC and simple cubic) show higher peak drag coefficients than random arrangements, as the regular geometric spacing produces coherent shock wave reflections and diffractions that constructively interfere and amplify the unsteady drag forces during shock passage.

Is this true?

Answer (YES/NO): YES